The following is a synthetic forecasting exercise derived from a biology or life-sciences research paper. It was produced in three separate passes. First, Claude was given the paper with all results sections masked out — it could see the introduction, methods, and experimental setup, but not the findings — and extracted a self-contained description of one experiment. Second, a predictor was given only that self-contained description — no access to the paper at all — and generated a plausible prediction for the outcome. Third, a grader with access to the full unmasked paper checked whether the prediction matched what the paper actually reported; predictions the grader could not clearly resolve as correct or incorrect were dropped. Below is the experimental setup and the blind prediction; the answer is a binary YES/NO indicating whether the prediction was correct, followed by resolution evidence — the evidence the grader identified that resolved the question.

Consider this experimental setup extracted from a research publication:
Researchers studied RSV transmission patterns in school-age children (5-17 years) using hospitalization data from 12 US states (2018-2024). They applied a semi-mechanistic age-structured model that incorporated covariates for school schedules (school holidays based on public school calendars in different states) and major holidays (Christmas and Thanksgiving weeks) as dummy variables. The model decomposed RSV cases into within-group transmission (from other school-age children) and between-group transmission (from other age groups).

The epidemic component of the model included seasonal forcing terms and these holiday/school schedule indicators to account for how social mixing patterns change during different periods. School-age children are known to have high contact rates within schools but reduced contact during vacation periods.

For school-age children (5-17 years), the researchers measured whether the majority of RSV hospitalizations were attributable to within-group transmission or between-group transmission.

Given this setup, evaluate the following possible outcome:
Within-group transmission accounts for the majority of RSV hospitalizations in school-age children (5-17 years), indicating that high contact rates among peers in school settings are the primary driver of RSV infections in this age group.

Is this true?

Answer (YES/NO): NO